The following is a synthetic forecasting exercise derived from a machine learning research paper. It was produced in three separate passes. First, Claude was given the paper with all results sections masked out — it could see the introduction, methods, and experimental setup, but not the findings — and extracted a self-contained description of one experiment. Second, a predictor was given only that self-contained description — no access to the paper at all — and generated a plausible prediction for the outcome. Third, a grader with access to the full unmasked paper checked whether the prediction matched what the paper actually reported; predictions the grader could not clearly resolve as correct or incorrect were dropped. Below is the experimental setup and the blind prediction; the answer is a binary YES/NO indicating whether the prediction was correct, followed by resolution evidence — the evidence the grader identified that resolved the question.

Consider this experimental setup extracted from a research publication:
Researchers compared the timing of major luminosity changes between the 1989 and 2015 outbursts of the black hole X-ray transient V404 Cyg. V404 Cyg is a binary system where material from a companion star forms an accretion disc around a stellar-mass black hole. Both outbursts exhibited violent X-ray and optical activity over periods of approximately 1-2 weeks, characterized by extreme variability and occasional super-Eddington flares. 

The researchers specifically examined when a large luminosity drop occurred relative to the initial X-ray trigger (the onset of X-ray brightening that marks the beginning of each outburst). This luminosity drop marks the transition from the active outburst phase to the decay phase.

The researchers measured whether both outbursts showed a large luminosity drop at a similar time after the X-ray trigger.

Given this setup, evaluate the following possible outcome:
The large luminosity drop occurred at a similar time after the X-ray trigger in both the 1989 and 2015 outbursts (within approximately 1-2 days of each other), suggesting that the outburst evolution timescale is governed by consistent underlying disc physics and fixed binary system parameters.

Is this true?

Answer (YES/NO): NO